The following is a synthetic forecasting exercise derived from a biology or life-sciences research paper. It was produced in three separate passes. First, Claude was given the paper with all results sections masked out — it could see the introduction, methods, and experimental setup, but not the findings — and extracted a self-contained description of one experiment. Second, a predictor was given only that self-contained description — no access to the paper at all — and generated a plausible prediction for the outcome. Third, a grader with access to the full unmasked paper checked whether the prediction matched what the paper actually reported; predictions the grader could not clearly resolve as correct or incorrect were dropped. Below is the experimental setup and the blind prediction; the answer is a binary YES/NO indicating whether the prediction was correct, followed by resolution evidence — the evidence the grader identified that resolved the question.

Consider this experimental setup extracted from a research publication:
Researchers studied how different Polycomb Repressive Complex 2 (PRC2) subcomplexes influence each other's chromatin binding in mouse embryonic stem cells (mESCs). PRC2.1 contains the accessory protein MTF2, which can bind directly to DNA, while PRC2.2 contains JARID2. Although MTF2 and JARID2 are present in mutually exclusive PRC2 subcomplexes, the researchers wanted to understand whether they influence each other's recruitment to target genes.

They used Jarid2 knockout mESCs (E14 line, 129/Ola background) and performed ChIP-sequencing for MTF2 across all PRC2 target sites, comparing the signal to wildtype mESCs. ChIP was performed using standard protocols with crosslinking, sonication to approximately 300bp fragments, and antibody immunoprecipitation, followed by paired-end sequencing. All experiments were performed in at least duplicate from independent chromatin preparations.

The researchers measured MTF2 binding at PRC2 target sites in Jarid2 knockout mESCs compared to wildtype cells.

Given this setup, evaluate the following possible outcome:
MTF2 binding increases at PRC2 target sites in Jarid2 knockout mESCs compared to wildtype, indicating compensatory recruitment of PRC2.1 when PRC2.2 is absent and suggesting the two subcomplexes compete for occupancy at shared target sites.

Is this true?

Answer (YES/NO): NO